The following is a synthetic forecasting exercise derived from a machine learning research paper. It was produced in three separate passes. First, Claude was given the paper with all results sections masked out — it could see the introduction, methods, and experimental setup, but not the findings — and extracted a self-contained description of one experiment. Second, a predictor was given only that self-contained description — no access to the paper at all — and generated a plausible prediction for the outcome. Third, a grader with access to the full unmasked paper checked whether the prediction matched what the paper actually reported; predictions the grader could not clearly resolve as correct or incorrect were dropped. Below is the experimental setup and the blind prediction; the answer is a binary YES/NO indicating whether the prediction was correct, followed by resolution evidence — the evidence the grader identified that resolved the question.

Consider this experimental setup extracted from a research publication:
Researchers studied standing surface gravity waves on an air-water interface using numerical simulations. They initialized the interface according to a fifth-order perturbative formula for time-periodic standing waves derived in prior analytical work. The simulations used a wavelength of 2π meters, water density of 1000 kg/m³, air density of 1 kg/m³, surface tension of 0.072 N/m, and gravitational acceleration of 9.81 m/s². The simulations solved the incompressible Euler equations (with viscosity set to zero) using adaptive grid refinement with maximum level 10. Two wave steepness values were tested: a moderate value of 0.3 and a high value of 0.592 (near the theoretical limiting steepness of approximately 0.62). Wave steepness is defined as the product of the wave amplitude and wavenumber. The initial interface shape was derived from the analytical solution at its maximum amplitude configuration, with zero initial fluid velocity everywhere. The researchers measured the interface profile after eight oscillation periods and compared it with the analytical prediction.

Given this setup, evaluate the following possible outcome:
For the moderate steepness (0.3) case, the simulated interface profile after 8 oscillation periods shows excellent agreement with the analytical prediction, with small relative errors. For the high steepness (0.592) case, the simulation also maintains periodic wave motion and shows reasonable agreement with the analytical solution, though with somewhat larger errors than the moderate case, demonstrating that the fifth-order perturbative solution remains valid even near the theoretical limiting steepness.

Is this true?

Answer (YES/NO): NO